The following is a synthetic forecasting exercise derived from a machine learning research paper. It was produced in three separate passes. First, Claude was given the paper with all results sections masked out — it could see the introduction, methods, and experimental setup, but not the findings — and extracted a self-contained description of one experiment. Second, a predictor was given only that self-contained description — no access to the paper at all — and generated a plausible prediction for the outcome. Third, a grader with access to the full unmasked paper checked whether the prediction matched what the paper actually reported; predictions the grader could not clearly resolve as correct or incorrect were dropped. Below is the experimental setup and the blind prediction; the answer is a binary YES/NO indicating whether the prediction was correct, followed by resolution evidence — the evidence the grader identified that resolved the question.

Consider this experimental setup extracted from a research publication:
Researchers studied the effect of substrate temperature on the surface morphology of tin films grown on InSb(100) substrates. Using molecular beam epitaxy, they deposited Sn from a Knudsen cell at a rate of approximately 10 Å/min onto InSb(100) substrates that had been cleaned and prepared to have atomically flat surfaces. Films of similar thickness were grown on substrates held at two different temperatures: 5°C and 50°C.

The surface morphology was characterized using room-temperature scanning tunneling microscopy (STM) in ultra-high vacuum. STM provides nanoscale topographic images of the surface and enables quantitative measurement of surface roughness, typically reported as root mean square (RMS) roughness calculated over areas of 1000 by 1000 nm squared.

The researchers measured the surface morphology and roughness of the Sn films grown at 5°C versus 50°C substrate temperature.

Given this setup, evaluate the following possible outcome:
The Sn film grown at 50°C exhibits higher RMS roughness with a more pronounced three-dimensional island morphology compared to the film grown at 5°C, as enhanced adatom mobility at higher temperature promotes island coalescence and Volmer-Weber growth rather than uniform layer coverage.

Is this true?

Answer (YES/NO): YES